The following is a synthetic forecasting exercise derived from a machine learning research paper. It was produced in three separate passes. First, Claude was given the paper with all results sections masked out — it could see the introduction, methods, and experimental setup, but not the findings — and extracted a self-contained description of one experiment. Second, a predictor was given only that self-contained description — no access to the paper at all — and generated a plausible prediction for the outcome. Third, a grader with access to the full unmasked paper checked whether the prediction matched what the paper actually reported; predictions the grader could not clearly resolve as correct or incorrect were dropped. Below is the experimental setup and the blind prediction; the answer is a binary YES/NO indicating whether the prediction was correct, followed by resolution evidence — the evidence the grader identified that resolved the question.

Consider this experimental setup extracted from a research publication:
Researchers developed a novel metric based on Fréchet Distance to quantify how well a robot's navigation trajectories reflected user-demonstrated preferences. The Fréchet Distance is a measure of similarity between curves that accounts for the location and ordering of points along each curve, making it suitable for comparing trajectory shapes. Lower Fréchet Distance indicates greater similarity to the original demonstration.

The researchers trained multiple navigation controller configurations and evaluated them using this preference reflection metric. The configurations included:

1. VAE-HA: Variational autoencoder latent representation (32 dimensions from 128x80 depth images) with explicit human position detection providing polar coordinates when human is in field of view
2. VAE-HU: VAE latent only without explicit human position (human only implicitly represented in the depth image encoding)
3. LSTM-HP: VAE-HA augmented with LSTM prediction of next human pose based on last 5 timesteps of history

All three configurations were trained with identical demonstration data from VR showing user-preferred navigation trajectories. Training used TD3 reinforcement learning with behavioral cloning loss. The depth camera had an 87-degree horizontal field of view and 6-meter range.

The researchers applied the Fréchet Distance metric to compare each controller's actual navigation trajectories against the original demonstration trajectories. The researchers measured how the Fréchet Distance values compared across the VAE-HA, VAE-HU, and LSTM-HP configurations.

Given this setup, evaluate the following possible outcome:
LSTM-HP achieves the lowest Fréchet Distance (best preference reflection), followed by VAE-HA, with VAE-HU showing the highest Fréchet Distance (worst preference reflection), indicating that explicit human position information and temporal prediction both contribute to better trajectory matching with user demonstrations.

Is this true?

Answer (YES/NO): NO